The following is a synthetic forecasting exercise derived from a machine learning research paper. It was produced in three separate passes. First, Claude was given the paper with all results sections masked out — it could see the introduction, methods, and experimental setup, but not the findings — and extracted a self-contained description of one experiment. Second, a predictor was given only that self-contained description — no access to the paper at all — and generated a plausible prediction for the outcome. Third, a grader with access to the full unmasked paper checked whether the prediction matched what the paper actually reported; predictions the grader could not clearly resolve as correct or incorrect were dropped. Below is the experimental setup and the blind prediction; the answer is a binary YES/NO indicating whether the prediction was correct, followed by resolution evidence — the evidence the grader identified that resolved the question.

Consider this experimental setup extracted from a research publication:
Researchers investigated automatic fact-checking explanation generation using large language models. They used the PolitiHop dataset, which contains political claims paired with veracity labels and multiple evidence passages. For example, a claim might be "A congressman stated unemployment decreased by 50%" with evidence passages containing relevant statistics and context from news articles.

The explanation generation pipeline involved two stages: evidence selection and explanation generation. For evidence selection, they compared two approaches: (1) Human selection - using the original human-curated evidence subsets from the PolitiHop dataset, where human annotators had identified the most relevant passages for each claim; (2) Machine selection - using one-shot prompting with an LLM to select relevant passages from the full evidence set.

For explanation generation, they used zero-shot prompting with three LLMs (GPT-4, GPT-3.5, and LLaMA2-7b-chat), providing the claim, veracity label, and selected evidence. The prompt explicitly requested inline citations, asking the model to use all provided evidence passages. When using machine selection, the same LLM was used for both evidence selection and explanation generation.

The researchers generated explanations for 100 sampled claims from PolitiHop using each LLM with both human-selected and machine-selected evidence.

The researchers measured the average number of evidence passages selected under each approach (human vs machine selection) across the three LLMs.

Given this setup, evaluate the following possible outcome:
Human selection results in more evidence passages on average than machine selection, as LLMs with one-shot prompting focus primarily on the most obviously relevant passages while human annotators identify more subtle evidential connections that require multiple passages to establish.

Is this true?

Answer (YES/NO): NO